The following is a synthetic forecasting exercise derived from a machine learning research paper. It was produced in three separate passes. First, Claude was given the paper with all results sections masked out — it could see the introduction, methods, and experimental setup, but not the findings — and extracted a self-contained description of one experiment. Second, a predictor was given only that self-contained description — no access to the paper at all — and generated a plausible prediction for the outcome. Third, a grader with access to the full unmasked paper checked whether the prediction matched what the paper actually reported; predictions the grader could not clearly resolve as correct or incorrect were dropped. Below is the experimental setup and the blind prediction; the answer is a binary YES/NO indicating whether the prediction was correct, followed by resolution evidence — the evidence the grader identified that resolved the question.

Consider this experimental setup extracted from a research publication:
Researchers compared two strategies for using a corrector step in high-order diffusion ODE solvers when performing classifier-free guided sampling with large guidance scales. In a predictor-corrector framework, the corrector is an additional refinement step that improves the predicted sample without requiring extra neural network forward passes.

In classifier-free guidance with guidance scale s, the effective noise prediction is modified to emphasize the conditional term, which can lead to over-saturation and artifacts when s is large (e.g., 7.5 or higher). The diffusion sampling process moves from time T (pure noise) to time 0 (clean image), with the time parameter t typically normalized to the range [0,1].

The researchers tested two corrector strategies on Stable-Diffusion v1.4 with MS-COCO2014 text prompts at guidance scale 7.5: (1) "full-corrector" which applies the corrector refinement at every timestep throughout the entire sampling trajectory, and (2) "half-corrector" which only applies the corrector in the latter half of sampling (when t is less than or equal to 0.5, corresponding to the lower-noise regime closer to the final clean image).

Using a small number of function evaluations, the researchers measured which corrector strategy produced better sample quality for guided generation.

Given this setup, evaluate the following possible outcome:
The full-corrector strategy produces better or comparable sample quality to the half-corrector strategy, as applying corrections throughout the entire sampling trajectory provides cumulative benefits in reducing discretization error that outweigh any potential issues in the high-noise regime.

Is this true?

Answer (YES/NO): NO